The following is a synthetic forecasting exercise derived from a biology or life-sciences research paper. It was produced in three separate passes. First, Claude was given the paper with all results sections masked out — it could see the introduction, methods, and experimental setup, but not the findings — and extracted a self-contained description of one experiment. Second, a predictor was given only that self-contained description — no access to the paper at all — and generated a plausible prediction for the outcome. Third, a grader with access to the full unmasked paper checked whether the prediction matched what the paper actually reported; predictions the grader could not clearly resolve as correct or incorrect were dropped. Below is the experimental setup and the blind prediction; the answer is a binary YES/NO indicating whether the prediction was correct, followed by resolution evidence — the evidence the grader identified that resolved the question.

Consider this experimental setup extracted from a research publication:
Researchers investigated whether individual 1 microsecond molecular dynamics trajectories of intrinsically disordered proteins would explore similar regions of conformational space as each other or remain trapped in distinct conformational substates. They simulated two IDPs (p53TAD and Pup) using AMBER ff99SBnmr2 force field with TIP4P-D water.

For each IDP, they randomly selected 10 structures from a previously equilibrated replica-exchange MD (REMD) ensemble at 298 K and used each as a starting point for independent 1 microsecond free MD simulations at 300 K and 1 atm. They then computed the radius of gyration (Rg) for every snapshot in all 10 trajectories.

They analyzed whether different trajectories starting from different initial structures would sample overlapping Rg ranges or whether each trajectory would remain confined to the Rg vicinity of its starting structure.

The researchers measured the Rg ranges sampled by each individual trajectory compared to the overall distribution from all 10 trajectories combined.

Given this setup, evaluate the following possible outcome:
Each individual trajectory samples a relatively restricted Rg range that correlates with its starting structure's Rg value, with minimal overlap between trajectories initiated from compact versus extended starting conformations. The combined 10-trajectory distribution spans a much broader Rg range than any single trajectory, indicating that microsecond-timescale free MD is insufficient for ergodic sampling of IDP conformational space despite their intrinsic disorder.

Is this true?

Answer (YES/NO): NO